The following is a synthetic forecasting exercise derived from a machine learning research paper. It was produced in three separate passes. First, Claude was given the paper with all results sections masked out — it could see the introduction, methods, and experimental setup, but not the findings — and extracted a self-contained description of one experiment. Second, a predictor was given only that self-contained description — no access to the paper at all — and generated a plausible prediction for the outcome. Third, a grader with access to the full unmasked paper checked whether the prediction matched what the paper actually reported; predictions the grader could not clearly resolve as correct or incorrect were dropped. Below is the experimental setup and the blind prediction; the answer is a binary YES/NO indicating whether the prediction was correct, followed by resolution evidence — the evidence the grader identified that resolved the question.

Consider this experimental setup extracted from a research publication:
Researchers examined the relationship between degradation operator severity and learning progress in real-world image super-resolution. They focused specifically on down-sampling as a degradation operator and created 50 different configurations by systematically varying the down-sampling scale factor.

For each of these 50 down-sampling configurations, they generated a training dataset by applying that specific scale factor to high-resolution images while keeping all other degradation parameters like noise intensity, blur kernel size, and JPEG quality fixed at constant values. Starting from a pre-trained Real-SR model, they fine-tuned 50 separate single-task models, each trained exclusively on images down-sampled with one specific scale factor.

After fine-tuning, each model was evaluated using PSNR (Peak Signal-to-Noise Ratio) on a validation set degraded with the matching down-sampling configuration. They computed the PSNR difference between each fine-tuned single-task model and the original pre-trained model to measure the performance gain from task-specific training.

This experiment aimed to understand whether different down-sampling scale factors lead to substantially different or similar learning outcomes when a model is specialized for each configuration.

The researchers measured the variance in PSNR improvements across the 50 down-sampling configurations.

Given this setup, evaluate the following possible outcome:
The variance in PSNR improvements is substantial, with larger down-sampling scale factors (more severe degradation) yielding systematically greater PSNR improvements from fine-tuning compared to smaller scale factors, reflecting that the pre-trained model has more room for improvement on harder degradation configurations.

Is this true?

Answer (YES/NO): NO